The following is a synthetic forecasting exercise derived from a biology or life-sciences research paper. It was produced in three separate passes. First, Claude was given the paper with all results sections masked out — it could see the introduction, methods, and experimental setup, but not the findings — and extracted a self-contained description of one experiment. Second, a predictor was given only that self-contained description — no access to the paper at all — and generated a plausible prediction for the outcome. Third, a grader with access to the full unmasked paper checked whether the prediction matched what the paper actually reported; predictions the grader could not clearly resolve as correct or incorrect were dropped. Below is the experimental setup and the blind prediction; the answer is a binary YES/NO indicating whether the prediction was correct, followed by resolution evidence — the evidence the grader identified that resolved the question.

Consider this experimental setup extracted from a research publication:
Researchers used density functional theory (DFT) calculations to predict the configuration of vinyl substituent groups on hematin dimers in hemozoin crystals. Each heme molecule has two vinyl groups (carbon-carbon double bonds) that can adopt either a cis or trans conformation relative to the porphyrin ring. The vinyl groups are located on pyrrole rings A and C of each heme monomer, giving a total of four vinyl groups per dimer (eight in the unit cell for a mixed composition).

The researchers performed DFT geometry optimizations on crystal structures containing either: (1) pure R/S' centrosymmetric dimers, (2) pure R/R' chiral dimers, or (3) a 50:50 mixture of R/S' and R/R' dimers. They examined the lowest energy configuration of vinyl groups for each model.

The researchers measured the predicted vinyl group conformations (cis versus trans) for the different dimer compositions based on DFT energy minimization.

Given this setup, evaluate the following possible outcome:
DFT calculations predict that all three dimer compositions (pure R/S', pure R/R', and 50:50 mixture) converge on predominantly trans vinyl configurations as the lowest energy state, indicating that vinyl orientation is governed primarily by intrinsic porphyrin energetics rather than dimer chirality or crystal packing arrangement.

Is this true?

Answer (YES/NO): NO